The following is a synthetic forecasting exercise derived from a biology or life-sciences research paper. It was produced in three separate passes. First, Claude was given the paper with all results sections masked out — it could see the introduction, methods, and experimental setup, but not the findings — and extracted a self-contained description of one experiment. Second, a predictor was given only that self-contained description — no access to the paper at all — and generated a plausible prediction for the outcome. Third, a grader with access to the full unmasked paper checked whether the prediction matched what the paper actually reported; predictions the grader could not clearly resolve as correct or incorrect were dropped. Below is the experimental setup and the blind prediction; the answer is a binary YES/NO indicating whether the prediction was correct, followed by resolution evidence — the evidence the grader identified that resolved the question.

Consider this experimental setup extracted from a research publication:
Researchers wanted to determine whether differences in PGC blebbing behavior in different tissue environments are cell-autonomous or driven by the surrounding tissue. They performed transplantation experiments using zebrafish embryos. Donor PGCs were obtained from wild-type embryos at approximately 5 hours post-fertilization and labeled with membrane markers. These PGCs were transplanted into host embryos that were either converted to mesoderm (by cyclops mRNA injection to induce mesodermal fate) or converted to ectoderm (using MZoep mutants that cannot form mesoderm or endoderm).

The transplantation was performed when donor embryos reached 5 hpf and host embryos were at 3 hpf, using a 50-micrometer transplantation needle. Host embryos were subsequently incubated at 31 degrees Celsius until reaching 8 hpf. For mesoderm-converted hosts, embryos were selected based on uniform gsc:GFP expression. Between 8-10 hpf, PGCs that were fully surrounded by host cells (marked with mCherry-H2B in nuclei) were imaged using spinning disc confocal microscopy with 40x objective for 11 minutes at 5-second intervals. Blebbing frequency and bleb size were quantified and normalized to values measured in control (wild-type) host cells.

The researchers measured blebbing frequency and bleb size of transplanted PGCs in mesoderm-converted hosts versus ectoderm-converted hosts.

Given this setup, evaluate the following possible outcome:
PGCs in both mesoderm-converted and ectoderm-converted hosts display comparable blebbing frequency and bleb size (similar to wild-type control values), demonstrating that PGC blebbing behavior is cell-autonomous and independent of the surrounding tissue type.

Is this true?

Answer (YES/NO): NO